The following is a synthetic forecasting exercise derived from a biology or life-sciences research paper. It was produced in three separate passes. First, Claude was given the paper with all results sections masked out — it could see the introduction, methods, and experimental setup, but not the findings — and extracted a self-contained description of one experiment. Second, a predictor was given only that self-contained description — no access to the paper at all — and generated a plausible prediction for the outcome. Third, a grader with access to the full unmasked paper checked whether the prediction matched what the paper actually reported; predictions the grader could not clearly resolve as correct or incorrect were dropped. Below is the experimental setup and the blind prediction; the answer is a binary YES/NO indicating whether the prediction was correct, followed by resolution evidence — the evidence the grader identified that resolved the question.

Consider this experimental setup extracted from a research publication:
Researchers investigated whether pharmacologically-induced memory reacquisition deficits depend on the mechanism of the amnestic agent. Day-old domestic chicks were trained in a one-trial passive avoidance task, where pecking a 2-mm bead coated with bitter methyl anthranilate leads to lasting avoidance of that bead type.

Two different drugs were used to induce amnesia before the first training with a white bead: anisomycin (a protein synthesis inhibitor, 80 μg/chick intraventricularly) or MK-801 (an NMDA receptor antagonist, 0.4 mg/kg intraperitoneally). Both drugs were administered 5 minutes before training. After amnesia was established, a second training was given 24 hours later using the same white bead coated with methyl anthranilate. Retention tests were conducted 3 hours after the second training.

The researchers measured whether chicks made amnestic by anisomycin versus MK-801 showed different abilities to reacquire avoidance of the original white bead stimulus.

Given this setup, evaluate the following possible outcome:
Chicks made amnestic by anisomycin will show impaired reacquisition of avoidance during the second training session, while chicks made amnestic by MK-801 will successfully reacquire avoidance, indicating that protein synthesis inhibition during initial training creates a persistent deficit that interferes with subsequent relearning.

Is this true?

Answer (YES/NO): NO